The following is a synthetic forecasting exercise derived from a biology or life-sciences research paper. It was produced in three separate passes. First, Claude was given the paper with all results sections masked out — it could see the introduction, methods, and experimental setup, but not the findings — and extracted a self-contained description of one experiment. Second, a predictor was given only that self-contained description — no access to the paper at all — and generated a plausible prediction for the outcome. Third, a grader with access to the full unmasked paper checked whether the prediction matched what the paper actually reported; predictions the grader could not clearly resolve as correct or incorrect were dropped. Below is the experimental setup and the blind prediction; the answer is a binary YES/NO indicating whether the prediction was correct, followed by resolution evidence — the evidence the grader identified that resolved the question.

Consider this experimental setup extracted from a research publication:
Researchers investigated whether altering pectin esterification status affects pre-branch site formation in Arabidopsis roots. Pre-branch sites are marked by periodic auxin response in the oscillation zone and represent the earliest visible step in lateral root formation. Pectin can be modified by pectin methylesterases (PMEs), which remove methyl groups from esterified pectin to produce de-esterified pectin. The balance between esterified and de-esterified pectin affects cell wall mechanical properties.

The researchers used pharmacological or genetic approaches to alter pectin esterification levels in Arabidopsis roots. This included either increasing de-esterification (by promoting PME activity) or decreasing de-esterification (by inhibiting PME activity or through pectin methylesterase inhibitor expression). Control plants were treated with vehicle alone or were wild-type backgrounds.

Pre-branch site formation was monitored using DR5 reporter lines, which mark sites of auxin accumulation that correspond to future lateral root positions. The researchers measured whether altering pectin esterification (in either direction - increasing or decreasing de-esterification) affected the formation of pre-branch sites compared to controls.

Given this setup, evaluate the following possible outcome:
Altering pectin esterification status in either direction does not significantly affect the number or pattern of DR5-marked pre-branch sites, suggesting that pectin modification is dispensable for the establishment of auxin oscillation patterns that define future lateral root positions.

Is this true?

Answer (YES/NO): NO